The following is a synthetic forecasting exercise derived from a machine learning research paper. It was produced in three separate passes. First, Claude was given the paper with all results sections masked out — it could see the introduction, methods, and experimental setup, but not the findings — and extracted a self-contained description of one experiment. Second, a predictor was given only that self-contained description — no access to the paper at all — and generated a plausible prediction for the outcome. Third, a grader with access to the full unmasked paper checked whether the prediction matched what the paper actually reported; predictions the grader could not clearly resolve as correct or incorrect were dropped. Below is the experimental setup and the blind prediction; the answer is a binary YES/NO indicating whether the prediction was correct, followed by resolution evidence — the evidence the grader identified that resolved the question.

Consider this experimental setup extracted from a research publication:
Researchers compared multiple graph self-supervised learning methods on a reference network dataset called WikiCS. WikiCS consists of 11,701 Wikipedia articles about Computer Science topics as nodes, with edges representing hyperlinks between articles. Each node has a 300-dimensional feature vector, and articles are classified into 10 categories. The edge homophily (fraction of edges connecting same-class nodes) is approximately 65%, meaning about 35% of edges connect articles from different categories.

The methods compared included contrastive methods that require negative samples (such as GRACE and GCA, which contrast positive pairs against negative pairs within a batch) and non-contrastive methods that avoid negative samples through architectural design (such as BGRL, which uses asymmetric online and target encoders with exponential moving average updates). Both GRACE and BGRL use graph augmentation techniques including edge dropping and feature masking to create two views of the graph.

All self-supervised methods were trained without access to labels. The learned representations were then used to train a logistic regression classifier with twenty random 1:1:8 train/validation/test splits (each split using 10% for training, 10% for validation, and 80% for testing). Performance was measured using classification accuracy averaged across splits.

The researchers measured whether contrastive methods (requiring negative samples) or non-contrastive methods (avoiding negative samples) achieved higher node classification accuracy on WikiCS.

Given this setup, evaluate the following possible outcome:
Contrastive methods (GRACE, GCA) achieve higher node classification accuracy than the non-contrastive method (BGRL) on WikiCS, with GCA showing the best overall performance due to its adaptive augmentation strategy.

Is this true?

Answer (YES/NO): NO